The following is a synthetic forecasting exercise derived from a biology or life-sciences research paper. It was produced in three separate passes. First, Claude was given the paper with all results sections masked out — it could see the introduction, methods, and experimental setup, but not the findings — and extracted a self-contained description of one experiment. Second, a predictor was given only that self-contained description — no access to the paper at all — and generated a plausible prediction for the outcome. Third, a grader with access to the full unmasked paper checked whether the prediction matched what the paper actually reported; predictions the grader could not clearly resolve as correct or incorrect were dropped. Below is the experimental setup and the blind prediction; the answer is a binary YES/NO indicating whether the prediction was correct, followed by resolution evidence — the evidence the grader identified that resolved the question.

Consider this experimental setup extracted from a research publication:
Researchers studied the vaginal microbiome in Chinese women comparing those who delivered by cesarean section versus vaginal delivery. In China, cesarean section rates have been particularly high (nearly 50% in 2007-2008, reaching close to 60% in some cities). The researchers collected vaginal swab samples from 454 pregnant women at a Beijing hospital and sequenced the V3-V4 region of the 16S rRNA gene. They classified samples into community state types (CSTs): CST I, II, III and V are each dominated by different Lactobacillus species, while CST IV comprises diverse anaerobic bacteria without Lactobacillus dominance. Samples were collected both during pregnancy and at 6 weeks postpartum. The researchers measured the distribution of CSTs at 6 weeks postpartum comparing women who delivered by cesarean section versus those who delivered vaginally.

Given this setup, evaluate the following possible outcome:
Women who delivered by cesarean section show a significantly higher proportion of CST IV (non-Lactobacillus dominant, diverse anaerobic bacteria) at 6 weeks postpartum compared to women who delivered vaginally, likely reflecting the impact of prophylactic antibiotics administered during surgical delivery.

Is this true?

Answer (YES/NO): YES